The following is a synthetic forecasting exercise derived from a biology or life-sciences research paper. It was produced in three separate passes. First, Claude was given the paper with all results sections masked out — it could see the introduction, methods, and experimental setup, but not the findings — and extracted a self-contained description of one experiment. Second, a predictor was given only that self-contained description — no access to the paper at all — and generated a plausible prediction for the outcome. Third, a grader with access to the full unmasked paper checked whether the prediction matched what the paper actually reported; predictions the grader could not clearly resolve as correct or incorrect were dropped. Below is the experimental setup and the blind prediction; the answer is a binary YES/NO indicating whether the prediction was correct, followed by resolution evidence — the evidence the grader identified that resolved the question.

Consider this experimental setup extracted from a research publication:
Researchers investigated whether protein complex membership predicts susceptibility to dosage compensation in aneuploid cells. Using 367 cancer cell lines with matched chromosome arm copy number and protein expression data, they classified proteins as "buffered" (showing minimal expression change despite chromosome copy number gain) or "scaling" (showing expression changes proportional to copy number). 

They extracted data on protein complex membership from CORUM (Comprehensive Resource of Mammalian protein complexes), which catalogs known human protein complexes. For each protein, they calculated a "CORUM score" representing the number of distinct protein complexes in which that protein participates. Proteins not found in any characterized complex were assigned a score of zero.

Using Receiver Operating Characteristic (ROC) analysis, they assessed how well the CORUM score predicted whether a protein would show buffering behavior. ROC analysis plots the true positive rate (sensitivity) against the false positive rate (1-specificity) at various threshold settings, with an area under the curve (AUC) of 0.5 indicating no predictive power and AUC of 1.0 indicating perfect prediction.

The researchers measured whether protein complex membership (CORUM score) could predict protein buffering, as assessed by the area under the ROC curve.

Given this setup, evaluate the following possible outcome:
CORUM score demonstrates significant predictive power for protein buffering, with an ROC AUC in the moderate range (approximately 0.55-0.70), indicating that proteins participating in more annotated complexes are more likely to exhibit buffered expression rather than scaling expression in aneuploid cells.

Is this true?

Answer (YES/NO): YES